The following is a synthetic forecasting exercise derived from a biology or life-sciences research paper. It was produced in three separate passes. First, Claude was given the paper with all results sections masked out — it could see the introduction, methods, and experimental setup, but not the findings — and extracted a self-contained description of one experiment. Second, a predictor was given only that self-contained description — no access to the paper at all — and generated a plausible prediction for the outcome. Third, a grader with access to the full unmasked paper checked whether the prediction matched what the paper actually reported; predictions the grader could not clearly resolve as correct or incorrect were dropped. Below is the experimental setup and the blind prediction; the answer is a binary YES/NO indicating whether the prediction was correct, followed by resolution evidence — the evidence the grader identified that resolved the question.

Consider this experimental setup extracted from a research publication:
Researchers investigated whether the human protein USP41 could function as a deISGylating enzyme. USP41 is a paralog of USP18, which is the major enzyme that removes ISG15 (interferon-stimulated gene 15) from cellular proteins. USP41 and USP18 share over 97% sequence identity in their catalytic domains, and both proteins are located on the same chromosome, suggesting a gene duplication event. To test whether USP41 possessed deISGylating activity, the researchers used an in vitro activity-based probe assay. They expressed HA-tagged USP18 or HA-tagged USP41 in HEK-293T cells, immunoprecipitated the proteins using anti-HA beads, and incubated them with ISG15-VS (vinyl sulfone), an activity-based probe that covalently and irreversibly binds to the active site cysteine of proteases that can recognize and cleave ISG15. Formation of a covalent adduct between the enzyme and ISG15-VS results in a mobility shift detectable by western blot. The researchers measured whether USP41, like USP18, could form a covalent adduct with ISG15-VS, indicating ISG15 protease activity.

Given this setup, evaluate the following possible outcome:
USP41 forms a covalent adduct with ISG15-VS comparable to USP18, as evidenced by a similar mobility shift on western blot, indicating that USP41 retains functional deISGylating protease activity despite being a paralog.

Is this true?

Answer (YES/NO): NO